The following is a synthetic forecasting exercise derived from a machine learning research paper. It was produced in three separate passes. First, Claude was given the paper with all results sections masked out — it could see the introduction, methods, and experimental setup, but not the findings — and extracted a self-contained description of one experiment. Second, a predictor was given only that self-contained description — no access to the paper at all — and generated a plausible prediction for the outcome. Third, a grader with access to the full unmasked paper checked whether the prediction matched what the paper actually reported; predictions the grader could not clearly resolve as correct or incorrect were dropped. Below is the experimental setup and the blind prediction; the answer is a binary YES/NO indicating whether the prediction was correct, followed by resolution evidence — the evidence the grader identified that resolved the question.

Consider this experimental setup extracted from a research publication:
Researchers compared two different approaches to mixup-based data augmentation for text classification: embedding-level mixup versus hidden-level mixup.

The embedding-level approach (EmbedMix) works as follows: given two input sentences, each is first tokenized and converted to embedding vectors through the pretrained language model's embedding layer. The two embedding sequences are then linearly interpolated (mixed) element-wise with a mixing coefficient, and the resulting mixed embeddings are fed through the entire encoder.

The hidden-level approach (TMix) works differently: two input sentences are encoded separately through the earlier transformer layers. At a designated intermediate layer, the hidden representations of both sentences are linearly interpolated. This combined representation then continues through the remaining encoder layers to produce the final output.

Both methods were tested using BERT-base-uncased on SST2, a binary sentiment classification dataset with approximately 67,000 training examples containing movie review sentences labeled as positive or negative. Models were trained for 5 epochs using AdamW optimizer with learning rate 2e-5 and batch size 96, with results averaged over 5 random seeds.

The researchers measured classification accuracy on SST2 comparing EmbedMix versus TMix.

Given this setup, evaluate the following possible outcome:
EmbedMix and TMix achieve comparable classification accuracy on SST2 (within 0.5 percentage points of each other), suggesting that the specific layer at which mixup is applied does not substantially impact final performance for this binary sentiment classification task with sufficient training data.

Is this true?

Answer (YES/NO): YES